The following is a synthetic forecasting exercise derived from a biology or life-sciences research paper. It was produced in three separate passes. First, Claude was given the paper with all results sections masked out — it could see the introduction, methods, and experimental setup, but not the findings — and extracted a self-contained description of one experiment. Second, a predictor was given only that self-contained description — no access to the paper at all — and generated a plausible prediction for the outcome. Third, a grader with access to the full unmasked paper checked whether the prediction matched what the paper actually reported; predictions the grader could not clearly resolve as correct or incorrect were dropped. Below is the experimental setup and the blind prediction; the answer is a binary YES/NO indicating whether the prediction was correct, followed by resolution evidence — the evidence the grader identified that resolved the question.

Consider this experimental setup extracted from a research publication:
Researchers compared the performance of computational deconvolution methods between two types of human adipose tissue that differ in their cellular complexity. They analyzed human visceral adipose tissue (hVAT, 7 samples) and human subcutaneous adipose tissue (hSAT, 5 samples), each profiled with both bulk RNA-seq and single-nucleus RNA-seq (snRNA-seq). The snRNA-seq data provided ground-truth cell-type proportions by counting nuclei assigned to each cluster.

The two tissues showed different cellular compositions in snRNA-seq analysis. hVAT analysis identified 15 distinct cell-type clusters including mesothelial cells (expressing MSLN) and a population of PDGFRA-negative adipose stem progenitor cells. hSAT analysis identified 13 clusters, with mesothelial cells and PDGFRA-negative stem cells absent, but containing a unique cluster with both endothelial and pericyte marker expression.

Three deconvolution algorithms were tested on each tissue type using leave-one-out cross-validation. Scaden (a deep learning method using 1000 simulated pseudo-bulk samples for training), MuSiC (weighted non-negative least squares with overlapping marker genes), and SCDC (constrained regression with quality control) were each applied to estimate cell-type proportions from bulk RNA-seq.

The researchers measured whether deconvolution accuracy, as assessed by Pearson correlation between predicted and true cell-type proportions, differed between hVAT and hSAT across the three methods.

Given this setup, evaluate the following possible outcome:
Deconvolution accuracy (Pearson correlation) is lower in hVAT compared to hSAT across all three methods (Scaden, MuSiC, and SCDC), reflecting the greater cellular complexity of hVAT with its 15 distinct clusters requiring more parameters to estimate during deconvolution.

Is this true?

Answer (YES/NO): NO